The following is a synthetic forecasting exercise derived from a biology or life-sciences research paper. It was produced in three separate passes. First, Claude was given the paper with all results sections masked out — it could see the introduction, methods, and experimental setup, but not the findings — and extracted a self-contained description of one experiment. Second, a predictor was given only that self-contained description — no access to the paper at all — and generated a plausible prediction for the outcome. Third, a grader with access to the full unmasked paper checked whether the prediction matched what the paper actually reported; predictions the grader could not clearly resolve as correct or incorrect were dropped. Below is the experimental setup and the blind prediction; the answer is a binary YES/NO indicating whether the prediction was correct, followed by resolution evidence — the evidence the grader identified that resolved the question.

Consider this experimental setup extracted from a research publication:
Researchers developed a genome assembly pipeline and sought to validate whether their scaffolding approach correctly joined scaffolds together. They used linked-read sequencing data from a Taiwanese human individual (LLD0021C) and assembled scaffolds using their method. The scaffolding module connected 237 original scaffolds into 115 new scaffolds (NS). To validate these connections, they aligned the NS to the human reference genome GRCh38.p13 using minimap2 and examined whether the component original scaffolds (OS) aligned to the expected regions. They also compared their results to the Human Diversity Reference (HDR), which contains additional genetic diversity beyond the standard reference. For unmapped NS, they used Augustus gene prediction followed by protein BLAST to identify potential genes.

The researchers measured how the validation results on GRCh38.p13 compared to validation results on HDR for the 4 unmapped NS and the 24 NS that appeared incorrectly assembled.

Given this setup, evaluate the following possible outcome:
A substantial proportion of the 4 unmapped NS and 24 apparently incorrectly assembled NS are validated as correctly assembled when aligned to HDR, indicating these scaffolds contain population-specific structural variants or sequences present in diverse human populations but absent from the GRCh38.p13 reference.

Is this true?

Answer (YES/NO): NO